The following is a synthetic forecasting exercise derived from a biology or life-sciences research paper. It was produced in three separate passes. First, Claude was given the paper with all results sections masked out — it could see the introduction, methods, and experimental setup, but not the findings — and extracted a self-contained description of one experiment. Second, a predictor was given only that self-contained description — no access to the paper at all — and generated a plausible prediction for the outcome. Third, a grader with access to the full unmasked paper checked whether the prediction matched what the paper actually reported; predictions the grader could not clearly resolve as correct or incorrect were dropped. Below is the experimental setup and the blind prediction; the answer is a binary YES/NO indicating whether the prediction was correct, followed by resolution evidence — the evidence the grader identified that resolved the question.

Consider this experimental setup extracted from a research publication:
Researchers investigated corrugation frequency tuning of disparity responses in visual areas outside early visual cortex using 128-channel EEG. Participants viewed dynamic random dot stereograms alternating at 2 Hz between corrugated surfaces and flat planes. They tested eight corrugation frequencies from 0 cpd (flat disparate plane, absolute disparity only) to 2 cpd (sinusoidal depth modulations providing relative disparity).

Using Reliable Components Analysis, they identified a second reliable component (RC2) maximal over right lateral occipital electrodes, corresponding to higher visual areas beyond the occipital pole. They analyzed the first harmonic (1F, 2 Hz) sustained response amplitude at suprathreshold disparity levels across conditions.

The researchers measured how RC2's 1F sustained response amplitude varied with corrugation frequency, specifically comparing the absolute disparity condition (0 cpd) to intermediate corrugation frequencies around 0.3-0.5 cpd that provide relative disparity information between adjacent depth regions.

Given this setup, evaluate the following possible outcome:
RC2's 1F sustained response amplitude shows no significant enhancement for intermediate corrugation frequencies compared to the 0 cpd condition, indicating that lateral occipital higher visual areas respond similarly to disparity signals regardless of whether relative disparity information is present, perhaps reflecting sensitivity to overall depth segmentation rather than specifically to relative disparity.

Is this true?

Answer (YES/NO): NO